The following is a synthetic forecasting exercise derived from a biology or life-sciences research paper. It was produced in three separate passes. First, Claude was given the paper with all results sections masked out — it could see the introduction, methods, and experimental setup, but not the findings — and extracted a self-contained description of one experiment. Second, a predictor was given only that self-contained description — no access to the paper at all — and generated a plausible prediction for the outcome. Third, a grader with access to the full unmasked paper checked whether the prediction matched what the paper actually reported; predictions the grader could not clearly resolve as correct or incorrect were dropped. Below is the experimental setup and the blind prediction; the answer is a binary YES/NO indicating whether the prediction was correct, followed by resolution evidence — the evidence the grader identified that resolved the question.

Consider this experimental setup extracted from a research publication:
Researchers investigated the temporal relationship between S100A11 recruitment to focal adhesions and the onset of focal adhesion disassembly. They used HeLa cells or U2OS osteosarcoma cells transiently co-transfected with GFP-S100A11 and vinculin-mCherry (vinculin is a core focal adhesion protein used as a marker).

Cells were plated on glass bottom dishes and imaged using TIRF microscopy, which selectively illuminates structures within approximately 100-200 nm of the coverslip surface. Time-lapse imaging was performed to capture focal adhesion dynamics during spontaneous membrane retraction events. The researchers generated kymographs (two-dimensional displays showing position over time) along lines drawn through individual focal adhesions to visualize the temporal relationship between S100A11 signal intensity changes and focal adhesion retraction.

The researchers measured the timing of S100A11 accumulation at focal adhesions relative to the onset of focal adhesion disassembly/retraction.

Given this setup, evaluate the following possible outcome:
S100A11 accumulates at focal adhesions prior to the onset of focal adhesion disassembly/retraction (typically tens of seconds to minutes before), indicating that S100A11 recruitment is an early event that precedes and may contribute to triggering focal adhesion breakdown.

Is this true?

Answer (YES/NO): YES